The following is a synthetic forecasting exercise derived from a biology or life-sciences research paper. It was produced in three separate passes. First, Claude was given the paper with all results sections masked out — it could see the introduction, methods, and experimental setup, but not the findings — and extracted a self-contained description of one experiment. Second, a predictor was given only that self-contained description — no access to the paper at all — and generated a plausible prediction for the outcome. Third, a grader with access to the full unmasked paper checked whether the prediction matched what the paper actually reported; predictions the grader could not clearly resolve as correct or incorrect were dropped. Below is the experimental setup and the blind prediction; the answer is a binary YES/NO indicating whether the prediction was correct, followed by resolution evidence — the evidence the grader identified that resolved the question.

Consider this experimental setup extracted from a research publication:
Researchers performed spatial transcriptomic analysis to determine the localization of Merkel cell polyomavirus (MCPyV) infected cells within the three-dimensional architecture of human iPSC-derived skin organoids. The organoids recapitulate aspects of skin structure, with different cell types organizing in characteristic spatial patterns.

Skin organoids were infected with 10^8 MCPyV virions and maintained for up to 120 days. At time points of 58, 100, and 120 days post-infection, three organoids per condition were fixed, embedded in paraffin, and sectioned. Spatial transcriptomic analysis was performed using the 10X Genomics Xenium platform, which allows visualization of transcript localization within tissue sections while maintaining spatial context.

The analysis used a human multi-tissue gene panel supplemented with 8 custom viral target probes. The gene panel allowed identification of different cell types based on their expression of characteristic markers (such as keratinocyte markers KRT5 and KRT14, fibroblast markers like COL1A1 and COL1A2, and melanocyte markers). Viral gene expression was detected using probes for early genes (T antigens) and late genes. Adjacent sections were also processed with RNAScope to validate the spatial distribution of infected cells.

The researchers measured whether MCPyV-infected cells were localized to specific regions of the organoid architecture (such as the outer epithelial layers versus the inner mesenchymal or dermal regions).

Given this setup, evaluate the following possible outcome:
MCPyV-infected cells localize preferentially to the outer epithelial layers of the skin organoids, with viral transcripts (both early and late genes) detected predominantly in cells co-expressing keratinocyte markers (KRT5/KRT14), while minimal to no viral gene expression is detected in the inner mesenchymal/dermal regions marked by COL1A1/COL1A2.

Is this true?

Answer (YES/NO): NO